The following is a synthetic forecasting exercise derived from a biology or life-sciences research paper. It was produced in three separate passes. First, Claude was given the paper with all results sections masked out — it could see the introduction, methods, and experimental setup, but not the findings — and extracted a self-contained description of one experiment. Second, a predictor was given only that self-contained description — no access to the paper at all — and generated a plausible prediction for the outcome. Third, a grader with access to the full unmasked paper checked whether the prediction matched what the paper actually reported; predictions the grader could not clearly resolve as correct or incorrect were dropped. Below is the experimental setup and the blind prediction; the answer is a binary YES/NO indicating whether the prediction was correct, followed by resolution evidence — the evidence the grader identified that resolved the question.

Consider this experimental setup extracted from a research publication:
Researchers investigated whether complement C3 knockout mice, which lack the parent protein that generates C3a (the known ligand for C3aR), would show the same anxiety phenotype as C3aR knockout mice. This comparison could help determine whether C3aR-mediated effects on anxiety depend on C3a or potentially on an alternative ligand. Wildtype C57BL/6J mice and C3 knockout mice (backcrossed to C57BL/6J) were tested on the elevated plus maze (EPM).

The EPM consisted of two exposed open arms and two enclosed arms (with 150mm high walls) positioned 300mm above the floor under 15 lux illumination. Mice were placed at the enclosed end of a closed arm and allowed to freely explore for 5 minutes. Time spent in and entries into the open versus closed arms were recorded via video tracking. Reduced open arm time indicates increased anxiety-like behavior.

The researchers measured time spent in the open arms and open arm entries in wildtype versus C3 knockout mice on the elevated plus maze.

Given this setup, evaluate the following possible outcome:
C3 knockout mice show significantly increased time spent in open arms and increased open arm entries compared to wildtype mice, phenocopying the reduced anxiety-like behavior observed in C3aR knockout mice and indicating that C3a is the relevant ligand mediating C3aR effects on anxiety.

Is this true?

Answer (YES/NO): NO